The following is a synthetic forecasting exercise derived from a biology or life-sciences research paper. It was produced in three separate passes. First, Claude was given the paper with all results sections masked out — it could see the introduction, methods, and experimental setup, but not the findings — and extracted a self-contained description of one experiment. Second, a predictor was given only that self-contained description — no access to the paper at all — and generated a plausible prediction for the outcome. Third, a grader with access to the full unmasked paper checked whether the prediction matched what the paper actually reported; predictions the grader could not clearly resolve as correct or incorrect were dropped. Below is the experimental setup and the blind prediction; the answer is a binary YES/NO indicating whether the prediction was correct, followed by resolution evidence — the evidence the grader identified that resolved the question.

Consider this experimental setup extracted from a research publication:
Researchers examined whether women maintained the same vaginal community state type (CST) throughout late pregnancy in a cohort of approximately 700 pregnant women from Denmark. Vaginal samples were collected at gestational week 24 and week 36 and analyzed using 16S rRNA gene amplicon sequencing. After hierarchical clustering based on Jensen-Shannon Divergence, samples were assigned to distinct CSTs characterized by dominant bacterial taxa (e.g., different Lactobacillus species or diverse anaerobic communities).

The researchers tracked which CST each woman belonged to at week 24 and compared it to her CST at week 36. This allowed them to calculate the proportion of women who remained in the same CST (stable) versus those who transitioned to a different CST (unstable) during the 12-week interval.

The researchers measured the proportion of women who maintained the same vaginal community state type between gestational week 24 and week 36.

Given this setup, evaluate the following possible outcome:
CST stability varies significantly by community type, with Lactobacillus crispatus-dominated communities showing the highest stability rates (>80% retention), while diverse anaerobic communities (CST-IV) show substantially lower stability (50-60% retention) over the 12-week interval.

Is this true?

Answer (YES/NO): NO